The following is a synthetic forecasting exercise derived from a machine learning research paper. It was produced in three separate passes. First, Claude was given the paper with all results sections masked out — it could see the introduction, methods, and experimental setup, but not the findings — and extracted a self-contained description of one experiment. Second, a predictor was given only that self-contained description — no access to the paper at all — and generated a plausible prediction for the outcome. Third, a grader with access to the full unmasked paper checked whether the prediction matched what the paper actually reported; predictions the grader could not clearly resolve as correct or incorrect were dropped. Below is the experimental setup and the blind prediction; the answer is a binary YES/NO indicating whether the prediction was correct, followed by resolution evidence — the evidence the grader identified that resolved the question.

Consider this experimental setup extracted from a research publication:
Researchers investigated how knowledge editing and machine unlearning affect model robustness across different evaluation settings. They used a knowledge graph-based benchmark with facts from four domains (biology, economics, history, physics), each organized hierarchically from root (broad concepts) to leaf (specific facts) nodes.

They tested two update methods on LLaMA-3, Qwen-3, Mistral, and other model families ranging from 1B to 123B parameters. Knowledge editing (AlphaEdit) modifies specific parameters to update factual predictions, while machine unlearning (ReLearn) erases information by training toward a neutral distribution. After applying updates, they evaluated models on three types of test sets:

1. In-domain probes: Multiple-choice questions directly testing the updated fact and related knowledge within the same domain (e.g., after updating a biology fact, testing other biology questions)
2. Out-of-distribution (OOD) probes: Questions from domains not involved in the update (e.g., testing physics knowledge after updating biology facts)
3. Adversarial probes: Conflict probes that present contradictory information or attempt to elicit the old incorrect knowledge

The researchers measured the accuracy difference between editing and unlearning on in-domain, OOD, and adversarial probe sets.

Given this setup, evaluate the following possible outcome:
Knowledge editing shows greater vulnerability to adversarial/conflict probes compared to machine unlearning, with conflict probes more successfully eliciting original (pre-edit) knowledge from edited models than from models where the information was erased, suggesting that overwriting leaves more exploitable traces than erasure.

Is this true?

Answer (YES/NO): YES